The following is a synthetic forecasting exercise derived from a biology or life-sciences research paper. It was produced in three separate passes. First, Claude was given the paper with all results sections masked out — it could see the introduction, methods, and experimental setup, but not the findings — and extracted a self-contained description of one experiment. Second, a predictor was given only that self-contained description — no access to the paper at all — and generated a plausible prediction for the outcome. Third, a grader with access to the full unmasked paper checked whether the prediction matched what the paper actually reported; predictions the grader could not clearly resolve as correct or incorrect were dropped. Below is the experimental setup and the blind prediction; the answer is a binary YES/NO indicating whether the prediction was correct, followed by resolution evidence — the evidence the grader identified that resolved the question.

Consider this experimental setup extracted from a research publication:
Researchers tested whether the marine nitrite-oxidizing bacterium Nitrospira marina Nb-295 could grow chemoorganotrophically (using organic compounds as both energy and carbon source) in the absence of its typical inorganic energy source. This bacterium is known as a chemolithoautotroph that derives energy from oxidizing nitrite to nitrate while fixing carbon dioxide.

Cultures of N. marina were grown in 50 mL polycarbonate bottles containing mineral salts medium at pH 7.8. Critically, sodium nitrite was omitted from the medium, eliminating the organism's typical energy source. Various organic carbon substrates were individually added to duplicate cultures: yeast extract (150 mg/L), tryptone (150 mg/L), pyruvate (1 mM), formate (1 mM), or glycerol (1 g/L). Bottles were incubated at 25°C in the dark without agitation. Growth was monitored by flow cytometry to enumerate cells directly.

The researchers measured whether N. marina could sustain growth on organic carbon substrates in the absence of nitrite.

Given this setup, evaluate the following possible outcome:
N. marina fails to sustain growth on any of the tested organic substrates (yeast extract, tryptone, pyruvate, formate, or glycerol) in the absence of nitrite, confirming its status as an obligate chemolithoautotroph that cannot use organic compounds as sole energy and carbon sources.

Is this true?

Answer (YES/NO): NO